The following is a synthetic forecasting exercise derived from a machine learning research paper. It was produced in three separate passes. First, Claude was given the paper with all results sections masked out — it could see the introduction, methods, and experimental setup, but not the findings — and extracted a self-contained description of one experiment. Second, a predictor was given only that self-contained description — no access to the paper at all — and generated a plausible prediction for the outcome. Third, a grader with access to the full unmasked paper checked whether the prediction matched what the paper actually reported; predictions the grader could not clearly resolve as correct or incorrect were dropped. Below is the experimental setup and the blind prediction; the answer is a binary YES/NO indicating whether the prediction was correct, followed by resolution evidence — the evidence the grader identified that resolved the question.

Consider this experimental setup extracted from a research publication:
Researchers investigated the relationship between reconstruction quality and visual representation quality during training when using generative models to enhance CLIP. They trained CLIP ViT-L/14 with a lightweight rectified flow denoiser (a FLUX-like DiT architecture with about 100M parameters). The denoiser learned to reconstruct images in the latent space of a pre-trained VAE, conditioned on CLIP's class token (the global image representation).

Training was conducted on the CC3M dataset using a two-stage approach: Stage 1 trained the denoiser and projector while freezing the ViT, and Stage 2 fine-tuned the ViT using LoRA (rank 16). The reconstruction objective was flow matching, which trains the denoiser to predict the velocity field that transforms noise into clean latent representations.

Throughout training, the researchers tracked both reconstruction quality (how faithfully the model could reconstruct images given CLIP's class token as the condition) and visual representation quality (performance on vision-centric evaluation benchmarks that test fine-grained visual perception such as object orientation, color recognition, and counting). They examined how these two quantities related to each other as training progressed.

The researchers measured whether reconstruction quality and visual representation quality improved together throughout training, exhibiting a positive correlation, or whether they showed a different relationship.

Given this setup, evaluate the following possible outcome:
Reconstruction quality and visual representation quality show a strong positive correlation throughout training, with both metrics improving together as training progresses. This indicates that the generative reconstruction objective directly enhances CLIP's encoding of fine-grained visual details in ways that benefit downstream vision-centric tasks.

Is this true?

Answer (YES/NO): NO